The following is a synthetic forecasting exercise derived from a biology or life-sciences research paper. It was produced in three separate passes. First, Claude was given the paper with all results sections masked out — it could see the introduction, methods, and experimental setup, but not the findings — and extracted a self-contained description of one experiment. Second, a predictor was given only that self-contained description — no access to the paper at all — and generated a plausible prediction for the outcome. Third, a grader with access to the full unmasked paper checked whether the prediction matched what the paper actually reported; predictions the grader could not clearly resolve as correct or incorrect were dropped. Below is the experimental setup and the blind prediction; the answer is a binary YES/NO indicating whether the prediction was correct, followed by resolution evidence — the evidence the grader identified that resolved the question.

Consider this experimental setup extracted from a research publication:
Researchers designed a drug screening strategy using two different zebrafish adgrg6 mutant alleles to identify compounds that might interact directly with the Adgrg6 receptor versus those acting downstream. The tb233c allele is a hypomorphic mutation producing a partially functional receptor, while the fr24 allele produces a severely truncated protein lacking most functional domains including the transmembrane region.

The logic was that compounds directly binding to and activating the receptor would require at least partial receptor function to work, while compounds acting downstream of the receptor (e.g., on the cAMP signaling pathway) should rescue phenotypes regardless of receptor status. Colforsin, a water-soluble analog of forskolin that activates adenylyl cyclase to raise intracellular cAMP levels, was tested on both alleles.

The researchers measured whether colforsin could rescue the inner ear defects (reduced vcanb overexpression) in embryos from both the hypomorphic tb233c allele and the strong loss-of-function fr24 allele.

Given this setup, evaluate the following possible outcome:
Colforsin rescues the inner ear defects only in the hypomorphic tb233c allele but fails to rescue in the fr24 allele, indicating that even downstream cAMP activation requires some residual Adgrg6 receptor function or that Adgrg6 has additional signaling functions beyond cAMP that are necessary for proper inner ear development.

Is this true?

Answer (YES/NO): NO